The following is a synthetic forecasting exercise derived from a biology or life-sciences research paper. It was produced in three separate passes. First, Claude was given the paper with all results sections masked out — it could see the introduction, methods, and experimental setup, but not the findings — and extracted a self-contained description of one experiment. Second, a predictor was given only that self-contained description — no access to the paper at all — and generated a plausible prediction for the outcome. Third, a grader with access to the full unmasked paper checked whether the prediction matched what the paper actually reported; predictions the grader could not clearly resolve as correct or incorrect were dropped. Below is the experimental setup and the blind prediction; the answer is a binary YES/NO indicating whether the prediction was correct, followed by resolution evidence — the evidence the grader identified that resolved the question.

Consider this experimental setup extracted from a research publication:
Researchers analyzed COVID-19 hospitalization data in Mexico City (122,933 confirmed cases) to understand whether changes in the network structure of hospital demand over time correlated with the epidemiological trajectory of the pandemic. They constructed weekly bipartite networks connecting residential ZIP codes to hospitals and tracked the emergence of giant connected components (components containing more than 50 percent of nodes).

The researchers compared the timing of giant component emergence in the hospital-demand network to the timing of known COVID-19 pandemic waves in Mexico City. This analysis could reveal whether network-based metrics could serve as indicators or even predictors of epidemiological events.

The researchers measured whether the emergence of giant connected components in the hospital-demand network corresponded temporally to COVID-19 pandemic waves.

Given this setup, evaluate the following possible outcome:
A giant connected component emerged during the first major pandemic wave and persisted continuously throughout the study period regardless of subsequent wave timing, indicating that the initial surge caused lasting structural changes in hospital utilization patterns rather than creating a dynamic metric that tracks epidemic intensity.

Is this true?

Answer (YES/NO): NO